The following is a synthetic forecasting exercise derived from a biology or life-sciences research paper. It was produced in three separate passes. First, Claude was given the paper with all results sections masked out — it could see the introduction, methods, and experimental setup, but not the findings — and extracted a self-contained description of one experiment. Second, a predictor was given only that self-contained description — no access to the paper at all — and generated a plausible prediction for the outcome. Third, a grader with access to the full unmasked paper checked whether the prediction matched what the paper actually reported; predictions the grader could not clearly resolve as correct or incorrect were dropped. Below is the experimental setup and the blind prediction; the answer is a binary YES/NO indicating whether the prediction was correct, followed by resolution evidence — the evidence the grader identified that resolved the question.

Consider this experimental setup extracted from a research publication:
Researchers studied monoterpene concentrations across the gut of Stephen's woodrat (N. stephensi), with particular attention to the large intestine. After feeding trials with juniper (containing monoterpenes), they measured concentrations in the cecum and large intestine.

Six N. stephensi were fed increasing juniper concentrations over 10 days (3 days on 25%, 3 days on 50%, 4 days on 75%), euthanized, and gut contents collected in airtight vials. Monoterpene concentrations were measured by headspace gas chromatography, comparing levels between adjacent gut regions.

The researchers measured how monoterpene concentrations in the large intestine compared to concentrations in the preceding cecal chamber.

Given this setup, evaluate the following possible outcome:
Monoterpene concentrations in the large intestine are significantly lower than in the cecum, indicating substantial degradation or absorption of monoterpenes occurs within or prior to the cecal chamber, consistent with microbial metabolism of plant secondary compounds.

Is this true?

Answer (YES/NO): NO